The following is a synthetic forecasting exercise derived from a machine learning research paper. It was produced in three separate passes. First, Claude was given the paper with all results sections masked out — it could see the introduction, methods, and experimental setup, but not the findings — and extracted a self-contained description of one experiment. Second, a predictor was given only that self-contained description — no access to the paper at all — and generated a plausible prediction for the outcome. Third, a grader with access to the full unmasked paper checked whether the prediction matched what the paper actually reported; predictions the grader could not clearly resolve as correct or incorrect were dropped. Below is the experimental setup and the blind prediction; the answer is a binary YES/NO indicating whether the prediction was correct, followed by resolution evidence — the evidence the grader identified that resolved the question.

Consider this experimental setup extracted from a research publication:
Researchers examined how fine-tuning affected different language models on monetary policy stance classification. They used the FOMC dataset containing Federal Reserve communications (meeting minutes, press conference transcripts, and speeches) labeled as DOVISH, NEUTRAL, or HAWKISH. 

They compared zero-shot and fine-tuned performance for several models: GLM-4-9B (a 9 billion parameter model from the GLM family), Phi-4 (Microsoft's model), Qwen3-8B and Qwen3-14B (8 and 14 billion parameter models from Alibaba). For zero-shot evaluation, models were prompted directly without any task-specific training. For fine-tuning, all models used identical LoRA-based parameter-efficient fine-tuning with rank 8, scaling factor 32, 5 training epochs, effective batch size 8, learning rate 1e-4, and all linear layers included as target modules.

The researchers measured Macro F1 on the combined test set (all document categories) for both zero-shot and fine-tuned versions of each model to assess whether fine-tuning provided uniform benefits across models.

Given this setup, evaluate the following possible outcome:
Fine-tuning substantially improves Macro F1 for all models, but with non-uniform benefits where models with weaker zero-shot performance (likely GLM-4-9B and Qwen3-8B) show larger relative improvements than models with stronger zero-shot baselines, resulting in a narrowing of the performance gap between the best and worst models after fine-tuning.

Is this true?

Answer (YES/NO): NO